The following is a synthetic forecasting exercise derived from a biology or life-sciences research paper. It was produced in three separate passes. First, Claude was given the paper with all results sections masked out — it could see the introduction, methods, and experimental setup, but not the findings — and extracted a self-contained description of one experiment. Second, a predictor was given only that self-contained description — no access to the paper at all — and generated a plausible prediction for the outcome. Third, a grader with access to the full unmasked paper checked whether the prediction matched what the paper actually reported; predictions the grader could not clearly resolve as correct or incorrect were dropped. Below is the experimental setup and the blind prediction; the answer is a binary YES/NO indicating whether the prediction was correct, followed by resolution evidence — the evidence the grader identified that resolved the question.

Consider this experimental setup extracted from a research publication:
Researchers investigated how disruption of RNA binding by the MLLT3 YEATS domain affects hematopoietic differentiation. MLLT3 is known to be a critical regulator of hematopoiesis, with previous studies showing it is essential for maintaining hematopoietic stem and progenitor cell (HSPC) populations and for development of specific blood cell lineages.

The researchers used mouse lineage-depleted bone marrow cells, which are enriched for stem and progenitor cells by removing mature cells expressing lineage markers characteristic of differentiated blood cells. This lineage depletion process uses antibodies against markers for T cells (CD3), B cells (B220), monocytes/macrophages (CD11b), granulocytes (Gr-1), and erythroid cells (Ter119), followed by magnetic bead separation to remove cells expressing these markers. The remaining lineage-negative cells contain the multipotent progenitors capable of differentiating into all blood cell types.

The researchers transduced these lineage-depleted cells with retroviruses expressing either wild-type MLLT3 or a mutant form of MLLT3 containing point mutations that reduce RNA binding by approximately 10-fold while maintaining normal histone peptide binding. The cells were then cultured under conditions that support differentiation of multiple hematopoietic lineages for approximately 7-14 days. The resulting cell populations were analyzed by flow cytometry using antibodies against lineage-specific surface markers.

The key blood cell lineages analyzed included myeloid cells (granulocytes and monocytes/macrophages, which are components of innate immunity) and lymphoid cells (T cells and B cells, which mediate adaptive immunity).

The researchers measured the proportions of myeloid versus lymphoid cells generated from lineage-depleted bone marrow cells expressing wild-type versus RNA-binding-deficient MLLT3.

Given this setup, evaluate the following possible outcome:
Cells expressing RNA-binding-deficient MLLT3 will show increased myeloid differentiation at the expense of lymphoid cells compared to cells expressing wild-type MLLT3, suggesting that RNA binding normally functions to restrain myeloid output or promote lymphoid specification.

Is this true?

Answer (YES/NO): NO